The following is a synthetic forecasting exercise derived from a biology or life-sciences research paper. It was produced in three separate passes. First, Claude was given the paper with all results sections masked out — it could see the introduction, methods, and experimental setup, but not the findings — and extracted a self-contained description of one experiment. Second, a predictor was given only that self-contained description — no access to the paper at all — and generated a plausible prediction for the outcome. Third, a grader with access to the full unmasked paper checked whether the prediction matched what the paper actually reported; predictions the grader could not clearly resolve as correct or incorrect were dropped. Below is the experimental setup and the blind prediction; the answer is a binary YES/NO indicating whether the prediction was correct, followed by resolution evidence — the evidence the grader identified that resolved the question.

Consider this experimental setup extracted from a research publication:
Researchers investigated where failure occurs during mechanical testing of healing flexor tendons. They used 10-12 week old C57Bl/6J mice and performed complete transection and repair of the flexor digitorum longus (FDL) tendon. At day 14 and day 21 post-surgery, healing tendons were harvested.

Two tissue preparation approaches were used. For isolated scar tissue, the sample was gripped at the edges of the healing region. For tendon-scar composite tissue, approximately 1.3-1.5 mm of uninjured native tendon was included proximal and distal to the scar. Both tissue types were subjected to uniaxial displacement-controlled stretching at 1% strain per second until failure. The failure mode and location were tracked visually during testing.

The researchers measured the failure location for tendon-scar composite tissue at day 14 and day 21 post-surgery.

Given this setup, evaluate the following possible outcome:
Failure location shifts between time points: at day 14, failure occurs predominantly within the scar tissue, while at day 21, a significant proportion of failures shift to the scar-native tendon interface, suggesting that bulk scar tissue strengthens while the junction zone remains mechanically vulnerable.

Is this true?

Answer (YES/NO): NO